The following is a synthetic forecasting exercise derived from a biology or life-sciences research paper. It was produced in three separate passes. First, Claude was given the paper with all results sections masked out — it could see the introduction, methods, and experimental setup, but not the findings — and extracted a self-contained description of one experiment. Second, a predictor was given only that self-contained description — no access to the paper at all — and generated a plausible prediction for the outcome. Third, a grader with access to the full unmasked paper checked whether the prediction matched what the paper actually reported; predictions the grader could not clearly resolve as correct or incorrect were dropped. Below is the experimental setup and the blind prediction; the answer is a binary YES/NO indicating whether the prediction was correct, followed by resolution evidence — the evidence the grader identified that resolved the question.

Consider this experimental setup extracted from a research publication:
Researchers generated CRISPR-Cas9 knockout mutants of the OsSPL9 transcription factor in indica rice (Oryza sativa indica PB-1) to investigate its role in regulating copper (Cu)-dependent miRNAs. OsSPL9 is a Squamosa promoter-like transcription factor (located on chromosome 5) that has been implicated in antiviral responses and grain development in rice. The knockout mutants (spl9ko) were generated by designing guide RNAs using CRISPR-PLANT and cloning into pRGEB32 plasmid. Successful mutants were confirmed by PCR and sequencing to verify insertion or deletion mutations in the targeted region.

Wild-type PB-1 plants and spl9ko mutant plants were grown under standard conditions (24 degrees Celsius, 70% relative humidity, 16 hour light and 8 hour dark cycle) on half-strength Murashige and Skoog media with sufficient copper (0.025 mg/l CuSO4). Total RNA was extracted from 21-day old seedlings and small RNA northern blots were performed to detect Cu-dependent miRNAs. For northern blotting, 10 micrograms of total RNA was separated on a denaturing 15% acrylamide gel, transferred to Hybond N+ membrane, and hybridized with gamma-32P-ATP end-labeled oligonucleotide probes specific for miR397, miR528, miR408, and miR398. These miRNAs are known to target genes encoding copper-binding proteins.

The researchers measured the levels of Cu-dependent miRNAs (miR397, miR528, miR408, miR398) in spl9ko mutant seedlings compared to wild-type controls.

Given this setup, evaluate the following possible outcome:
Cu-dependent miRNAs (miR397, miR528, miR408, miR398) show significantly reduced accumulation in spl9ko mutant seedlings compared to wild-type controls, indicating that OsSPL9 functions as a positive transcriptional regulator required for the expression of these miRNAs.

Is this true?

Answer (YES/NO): YES